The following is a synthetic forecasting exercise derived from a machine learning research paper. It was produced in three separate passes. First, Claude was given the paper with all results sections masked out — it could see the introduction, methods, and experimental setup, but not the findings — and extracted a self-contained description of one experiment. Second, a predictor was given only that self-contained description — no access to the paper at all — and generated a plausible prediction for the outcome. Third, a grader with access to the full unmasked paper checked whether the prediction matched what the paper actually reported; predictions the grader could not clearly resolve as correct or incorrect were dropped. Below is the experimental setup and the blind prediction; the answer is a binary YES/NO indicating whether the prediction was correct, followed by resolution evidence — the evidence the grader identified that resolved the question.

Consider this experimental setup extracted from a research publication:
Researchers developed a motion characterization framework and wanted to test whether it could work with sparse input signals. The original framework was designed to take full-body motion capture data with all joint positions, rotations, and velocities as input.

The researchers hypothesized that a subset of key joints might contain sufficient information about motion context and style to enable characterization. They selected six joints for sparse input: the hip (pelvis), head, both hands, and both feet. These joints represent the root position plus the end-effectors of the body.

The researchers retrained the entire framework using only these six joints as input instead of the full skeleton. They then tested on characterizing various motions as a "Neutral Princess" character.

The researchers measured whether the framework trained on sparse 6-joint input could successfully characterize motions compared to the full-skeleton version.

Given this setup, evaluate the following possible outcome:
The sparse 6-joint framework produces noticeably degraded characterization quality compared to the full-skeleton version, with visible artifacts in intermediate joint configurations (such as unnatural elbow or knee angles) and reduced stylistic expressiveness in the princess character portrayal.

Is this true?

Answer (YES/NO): NO